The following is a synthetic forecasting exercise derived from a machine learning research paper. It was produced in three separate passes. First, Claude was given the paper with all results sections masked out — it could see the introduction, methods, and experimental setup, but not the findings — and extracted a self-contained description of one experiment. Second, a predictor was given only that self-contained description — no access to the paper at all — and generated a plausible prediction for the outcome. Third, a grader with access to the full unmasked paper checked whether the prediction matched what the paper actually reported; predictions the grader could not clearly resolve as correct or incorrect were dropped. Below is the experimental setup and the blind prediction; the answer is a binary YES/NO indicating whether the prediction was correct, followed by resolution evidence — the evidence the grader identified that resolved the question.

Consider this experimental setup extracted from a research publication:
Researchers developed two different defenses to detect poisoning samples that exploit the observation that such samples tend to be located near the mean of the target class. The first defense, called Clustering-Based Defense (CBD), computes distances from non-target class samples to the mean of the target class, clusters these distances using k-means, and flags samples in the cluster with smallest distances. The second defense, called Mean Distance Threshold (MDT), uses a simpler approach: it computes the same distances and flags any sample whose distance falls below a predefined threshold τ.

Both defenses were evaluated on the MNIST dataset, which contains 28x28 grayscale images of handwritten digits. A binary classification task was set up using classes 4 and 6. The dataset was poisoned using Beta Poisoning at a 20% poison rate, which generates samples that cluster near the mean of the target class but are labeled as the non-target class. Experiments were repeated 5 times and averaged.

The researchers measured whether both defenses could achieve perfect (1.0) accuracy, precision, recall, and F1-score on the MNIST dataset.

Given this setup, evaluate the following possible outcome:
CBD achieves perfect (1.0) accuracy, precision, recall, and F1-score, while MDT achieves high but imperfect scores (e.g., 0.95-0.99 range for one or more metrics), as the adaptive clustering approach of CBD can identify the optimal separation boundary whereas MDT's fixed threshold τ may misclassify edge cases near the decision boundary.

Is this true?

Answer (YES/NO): NO